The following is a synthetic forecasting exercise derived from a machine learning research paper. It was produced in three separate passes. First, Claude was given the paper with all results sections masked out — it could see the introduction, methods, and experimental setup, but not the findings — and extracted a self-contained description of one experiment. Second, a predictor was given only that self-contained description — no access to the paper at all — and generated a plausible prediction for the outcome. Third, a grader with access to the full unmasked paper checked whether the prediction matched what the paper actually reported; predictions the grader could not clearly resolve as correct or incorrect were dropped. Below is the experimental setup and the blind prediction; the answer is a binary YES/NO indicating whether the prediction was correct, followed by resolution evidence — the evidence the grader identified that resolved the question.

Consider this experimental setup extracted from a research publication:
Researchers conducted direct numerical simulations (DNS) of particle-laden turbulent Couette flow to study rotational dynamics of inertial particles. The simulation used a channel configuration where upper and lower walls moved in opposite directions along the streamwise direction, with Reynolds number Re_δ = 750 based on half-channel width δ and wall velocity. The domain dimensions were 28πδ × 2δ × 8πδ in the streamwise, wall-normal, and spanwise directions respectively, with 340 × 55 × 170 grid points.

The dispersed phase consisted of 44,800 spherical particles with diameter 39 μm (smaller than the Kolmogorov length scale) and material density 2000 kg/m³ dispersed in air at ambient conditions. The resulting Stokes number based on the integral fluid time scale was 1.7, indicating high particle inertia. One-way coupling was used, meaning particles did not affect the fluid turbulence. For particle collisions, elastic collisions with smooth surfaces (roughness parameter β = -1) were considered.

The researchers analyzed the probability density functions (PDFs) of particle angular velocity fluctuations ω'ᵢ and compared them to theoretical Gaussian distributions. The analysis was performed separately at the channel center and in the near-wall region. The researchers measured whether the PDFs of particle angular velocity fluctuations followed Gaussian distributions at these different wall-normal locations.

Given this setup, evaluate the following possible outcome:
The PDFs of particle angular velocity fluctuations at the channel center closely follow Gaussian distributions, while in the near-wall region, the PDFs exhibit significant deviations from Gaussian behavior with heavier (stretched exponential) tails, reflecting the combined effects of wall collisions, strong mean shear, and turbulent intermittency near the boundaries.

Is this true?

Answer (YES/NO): NO